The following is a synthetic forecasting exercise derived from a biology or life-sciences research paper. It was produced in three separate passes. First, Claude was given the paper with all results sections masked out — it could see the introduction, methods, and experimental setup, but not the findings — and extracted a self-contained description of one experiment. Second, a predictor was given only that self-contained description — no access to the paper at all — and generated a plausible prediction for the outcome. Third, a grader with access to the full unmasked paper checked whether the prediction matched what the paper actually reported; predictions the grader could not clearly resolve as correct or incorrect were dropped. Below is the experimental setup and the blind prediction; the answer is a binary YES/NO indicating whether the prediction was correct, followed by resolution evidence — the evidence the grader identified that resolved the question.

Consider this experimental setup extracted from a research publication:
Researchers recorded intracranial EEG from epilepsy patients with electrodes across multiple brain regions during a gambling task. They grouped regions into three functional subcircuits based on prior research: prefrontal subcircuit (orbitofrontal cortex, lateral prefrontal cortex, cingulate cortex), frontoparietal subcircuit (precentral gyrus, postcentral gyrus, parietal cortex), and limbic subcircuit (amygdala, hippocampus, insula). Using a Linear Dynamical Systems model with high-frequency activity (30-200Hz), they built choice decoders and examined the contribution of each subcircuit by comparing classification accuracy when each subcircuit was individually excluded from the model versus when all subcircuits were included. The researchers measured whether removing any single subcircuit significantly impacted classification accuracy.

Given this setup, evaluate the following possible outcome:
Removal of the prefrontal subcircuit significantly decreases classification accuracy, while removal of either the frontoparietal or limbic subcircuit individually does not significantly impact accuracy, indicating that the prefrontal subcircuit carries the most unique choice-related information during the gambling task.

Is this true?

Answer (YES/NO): NO